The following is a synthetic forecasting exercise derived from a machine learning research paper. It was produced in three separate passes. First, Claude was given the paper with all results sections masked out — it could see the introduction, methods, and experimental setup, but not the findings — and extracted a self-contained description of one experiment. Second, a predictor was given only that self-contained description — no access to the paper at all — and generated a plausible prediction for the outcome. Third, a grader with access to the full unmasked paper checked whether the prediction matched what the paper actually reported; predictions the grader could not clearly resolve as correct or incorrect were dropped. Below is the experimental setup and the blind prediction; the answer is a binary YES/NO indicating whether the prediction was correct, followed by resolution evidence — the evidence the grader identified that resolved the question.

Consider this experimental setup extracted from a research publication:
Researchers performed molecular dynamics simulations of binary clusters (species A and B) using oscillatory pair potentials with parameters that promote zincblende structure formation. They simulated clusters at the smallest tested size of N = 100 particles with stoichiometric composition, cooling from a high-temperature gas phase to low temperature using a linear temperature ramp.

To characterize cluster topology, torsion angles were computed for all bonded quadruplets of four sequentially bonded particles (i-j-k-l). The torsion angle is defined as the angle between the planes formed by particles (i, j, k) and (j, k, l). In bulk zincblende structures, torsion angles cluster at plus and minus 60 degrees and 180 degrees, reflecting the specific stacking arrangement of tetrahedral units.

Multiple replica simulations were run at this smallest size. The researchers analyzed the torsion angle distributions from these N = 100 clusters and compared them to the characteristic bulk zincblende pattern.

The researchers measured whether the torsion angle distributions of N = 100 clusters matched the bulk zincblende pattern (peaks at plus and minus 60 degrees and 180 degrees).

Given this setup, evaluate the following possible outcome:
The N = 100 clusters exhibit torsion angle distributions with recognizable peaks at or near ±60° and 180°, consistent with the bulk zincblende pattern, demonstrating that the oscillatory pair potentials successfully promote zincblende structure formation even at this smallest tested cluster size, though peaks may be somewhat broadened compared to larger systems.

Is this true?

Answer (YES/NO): NO